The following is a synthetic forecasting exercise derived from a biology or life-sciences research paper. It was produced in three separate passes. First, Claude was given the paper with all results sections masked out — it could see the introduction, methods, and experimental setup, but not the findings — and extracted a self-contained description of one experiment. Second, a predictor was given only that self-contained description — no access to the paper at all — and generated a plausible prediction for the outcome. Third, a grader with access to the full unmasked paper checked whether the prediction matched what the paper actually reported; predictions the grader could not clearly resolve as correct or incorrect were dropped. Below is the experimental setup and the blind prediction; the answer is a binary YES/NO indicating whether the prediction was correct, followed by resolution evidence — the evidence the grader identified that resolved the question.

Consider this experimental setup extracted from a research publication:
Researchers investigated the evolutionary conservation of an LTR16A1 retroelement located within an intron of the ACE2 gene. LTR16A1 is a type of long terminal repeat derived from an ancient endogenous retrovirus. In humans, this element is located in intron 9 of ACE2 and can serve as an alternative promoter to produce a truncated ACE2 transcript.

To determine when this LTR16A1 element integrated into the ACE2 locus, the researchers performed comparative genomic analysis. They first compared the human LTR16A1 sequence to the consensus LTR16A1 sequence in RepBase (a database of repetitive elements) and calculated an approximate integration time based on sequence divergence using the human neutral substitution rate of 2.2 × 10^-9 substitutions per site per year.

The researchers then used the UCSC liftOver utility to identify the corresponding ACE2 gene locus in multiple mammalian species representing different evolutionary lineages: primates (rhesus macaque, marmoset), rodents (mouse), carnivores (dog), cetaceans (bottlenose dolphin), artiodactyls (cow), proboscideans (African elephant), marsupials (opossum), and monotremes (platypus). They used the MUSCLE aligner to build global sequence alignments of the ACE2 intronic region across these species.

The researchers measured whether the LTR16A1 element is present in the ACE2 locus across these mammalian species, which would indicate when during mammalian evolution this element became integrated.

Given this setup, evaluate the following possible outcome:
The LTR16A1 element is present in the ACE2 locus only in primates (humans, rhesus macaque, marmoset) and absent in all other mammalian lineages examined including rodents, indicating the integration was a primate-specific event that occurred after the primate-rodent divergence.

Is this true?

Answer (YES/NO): NO